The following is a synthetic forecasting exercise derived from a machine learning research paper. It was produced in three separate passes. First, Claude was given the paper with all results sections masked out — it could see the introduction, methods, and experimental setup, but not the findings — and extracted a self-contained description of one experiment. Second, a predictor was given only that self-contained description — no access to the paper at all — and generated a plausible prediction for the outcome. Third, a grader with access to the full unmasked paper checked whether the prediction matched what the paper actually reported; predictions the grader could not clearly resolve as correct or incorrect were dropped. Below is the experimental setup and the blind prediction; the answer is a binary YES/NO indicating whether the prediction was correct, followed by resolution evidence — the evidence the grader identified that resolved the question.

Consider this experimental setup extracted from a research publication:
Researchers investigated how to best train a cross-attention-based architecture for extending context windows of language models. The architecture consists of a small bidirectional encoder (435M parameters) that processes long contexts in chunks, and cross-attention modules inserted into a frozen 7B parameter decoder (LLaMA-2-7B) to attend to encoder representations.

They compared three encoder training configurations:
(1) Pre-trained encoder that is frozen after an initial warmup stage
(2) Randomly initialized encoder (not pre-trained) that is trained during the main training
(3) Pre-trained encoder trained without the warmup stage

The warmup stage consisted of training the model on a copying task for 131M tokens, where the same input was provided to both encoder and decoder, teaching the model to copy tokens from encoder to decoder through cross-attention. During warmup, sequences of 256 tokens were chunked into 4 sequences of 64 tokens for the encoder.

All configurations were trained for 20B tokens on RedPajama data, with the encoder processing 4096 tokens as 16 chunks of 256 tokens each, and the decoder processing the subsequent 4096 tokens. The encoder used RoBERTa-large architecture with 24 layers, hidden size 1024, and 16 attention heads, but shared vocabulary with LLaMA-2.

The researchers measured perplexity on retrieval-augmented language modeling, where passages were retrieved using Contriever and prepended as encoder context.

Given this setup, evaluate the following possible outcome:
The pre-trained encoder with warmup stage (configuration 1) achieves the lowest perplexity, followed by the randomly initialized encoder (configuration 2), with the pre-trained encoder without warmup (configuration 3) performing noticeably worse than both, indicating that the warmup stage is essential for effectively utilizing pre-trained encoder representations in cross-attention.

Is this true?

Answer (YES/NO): NO